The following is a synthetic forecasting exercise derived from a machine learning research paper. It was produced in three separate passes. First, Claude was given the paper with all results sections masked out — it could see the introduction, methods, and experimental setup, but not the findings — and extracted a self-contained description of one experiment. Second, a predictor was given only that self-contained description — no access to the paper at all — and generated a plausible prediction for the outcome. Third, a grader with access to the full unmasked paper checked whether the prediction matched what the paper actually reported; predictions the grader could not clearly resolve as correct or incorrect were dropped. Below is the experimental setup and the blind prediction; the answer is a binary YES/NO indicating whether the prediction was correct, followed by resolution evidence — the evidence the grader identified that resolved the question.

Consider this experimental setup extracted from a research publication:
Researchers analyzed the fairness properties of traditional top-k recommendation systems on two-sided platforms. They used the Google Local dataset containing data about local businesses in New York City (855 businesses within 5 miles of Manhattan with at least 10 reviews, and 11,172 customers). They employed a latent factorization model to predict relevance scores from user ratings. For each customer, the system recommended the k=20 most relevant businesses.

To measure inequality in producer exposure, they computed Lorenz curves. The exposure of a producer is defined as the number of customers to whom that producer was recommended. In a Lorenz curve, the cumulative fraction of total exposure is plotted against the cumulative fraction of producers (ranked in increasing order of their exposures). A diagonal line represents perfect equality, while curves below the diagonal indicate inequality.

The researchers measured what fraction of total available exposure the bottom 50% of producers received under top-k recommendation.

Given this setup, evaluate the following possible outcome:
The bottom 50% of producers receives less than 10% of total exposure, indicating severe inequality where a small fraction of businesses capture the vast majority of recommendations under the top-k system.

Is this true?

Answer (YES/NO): YES